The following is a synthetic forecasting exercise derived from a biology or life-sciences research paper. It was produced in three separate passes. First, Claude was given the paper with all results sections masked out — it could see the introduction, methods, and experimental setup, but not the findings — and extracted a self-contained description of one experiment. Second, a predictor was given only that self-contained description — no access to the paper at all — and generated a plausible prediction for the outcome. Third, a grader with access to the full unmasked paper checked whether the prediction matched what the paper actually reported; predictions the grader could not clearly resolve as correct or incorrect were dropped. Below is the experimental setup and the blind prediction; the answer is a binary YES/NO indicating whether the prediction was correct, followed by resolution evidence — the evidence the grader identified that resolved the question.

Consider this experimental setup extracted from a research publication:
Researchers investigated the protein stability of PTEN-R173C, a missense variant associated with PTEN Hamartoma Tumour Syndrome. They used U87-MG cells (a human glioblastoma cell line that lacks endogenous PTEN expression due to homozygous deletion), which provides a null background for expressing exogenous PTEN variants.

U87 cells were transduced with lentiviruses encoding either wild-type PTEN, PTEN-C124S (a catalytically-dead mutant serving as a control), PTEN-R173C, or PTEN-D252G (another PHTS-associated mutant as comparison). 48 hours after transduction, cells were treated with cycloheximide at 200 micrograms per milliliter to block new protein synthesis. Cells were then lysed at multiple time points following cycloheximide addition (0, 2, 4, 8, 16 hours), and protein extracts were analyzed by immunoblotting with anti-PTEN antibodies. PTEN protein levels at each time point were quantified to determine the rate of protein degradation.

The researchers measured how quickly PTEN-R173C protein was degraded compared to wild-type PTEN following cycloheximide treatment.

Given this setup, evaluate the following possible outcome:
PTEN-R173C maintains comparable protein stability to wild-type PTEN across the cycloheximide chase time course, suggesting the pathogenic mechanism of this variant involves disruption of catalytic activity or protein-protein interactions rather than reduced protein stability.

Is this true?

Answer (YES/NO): NO